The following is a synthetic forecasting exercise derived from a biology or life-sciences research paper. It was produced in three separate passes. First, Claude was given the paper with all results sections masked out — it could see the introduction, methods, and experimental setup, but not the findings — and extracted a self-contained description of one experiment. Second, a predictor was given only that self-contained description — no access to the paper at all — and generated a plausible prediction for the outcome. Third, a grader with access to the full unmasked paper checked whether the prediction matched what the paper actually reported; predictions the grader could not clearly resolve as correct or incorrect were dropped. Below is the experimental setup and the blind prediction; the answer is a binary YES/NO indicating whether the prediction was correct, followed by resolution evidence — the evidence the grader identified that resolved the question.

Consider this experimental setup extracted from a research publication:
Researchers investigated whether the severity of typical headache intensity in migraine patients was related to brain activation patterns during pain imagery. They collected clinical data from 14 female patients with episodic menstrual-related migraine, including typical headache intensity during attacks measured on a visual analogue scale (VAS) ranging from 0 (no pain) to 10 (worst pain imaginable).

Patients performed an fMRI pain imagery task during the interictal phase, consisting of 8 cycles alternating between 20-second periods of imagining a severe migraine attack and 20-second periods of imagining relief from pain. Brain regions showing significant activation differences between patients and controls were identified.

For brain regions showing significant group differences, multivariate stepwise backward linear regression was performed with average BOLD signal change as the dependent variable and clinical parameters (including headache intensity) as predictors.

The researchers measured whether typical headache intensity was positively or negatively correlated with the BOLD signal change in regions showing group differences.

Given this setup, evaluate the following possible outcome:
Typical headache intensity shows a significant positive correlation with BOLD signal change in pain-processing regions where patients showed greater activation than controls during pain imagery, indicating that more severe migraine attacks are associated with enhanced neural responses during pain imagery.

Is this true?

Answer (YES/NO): NO